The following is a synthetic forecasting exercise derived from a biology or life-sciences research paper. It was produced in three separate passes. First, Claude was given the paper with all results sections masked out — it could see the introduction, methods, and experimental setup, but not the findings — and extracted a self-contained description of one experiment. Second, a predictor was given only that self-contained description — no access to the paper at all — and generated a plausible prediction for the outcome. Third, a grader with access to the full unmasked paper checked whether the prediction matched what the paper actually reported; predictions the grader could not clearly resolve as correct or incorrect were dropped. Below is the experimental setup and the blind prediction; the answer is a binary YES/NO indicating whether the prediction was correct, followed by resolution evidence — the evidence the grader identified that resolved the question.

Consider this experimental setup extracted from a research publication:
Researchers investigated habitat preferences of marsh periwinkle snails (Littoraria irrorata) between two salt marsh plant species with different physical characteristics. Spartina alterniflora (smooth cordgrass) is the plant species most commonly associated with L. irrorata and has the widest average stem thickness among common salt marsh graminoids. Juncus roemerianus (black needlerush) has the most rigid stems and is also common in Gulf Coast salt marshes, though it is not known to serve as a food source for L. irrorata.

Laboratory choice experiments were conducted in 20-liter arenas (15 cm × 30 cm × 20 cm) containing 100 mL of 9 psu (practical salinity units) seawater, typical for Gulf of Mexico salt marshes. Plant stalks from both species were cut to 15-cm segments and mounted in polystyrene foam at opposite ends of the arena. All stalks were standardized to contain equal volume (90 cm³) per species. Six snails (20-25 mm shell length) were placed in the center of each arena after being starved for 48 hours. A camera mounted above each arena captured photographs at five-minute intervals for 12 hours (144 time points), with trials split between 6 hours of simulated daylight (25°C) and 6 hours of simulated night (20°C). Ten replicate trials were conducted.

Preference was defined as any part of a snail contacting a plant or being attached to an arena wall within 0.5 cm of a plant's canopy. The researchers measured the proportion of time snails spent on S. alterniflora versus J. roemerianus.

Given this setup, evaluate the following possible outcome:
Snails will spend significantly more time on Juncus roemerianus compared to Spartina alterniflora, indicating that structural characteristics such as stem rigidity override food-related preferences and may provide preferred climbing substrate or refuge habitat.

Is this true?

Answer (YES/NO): NO